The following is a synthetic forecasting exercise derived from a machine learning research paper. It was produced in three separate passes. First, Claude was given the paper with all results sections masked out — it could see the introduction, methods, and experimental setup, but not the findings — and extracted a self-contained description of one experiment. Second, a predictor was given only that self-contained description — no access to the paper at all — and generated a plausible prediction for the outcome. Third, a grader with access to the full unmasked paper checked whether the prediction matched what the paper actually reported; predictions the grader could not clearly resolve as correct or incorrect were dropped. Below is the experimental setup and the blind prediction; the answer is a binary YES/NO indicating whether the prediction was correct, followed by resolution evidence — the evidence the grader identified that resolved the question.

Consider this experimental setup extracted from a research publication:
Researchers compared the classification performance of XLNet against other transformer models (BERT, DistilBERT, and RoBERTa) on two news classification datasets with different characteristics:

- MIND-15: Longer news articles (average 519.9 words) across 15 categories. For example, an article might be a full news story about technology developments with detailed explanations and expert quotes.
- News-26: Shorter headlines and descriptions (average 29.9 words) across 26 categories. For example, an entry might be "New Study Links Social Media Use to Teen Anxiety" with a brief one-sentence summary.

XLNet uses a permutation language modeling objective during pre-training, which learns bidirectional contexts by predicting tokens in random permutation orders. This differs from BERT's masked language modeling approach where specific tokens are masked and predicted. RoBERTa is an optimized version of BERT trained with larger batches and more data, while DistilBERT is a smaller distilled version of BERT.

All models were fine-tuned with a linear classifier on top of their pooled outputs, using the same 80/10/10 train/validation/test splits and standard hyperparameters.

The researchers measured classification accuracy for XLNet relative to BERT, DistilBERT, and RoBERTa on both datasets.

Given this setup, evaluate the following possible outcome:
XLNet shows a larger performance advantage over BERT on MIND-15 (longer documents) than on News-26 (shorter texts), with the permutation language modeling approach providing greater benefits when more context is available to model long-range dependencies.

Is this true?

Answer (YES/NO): NO